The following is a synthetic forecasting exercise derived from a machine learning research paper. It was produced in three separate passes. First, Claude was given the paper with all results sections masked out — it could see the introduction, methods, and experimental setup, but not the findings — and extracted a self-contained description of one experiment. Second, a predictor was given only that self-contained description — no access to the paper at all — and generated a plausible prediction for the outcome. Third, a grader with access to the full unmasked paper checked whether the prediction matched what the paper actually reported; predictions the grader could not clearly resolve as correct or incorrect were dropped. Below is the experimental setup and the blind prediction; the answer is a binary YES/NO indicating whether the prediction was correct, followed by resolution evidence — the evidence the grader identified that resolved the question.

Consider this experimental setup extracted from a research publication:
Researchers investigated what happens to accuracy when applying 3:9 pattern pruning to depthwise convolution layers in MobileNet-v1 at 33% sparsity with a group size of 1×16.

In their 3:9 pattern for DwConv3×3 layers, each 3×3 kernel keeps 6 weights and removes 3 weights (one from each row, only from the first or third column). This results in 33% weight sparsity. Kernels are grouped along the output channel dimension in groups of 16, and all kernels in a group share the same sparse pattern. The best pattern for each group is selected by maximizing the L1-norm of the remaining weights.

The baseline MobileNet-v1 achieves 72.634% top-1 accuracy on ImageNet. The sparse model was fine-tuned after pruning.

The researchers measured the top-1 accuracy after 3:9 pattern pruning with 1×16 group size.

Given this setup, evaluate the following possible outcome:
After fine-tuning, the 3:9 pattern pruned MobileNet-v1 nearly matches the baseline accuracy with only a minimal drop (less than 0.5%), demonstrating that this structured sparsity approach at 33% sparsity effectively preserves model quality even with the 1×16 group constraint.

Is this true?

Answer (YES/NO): NO